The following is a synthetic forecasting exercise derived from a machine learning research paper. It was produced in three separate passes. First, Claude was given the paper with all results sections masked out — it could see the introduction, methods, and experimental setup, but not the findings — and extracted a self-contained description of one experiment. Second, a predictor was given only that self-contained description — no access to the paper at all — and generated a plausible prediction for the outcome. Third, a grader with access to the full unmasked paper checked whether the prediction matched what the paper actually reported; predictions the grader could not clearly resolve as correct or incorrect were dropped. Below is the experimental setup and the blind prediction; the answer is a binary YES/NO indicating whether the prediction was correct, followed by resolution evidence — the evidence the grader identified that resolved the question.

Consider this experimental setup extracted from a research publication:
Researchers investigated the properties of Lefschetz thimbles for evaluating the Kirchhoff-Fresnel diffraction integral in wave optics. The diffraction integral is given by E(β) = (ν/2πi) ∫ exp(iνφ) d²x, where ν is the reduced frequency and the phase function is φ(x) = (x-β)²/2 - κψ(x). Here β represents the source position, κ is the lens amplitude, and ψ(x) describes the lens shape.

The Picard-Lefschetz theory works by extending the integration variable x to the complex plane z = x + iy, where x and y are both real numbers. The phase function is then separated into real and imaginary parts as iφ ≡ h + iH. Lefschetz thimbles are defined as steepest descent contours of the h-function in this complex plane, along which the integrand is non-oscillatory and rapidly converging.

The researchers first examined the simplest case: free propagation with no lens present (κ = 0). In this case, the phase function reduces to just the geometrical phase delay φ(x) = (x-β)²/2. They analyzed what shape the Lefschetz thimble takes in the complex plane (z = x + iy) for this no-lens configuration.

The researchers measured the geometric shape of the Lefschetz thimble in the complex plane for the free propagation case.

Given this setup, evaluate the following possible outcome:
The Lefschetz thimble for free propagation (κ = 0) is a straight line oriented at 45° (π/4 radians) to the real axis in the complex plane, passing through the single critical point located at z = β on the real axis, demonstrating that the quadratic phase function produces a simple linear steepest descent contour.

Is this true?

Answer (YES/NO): YES